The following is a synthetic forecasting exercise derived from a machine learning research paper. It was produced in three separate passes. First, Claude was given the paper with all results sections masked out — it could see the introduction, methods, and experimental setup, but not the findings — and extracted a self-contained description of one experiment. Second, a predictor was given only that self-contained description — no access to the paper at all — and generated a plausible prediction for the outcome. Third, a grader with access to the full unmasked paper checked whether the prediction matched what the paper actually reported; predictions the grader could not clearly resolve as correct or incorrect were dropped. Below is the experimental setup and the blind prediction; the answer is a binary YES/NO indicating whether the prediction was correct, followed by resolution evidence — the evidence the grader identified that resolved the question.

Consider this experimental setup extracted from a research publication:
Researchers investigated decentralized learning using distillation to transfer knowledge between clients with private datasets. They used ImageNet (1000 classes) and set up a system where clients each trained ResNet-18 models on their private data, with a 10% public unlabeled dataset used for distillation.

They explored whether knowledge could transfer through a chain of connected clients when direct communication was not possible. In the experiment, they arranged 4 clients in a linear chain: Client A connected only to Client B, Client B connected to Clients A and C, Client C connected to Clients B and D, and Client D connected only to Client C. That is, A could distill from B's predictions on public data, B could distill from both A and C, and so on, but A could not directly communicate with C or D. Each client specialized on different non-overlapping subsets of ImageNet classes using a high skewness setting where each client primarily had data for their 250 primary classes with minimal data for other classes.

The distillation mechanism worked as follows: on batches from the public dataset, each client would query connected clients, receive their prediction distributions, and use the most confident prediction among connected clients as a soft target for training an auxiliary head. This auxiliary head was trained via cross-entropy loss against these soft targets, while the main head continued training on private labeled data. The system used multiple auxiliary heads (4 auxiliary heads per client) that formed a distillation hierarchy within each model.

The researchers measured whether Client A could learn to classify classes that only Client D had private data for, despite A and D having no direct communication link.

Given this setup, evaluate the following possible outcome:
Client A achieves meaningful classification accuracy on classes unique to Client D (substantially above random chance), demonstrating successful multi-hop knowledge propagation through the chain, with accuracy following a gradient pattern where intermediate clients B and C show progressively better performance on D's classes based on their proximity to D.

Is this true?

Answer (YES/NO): YES